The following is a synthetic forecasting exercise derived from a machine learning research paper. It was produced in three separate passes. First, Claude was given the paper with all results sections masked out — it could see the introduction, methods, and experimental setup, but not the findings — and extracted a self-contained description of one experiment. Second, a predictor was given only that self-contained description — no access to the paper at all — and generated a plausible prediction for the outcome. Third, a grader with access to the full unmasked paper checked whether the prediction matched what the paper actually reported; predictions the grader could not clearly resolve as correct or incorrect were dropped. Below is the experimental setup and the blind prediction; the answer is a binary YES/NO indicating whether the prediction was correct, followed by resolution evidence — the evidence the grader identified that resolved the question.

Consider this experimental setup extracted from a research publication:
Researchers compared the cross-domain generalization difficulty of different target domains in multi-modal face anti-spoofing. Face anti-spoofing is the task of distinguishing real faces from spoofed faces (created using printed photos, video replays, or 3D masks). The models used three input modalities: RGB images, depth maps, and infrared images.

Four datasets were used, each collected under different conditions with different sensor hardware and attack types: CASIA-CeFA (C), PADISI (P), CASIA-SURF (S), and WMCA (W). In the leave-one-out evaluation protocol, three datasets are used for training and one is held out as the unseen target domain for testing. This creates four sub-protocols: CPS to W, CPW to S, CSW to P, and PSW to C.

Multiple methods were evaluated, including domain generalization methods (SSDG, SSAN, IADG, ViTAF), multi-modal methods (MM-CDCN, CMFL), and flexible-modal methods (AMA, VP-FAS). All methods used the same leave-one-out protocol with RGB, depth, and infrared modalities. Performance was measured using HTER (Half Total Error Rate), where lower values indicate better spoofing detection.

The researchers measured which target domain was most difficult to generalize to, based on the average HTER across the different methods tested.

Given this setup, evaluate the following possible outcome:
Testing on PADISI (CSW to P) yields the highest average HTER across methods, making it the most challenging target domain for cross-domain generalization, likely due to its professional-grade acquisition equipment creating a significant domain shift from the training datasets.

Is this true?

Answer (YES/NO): NO